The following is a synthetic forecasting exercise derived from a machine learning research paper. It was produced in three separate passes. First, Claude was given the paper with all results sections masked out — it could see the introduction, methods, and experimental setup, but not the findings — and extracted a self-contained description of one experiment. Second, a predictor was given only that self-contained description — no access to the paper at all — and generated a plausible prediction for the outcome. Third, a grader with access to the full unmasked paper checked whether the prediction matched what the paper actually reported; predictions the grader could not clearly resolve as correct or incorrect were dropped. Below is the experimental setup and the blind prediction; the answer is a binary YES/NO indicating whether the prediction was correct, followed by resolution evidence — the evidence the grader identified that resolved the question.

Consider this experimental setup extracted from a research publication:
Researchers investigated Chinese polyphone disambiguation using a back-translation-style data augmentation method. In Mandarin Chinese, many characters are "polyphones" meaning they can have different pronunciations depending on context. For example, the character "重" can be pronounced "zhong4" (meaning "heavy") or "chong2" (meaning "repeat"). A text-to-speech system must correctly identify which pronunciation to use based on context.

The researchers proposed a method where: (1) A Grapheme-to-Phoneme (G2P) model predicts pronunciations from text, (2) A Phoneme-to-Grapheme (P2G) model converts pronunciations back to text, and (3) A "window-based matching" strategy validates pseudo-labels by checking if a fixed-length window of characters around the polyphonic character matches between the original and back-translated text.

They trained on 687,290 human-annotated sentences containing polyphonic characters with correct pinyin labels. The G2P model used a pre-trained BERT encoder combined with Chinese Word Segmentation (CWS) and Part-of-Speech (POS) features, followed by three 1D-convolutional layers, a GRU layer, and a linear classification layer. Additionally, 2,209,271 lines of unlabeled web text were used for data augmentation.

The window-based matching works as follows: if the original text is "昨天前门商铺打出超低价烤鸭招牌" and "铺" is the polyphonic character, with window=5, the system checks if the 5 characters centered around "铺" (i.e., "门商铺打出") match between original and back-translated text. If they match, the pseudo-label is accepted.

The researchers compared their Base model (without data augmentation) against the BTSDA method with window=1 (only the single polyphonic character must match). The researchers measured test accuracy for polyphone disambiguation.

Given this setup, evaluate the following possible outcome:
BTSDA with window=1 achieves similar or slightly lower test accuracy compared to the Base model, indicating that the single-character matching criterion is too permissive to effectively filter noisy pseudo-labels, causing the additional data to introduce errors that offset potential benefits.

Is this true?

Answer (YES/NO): YES